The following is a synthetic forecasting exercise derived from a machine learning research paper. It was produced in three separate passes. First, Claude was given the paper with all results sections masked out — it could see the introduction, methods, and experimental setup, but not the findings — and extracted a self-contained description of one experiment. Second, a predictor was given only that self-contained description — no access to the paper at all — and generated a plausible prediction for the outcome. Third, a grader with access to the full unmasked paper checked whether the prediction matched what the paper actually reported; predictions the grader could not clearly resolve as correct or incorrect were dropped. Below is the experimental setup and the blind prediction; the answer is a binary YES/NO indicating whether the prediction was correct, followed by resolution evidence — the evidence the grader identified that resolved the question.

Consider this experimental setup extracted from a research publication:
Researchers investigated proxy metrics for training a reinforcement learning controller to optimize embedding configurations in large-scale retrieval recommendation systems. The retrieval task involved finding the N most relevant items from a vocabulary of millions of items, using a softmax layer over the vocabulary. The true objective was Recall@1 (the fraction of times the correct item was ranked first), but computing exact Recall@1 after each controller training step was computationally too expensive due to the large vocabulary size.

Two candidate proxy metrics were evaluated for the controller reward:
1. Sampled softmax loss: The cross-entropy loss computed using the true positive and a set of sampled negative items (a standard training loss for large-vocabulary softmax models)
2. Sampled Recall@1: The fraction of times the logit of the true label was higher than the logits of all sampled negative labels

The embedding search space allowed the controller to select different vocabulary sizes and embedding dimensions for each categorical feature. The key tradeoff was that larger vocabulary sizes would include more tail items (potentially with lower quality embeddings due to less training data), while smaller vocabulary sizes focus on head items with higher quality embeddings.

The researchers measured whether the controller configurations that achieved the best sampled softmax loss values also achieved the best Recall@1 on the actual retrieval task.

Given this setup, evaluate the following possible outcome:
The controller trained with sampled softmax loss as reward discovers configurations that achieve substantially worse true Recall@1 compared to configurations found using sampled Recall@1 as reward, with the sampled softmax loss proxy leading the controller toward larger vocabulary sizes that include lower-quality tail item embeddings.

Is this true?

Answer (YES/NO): YES